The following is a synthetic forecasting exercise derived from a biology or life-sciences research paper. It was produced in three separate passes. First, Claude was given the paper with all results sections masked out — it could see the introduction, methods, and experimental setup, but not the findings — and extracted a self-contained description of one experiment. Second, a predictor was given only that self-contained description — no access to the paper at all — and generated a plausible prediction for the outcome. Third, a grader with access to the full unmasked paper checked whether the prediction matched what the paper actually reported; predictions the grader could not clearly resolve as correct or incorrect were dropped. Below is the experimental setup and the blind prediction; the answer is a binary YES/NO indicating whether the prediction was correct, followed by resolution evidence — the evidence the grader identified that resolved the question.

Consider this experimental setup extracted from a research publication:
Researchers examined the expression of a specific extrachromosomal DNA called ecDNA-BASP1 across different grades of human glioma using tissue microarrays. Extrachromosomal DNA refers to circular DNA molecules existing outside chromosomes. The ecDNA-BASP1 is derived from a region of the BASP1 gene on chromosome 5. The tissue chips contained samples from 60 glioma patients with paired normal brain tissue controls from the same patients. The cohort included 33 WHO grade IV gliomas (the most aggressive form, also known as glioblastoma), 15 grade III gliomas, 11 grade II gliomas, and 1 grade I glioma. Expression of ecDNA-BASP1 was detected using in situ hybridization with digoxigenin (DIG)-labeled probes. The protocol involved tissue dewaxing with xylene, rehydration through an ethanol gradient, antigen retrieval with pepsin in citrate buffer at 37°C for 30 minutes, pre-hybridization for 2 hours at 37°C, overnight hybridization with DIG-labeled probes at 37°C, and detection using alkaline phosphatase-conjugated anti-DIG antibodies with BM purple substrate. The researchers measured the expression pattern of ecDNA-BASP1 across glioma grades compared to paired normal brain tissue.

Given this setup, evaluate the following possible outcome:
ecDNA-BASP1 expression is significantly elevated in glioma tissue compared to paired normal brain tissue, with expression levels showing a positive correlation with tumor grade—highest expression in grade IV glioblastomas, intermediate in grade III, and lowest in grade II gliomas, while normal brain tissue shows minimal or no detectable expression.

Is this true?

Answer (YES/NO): NO